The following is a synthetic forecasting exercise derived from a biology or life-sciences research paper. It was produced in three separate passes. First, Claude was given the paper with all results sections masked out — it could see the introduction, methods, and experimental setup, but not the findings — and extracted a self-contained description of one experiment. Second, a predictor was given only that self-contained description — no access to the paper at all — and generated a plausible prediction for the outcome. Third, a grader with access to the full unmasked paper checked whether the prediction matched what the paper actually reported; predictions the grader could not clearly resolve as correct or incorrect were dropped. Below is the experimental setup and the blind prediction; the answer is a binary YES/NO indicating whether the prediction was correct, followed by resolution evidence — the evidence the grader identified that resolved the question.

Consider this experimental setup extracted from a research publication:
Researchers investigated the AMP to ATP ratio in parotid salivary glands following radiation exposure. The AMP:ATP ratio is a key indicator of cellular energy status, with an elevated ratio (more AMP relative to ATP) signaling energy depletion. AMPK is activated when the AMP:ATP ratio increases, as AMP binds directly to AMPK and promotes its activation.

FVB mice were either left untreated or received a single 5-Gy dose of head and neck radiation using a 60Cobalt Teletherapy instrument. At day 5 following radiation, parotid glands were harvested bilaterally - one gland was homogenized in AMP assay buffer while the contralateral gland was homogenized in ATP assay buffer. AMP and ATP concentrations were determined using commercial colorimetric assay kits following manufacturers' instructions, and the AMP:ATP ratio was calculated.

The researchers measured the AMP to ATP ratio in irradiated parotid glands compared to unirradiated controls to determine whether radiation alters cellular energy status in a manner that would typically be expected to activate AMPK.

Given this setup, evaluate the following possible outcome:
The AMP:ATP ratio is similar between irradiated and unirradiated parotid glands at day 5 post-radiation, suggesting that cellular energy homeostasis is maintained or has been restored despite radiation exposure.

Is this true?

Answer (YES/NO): NO